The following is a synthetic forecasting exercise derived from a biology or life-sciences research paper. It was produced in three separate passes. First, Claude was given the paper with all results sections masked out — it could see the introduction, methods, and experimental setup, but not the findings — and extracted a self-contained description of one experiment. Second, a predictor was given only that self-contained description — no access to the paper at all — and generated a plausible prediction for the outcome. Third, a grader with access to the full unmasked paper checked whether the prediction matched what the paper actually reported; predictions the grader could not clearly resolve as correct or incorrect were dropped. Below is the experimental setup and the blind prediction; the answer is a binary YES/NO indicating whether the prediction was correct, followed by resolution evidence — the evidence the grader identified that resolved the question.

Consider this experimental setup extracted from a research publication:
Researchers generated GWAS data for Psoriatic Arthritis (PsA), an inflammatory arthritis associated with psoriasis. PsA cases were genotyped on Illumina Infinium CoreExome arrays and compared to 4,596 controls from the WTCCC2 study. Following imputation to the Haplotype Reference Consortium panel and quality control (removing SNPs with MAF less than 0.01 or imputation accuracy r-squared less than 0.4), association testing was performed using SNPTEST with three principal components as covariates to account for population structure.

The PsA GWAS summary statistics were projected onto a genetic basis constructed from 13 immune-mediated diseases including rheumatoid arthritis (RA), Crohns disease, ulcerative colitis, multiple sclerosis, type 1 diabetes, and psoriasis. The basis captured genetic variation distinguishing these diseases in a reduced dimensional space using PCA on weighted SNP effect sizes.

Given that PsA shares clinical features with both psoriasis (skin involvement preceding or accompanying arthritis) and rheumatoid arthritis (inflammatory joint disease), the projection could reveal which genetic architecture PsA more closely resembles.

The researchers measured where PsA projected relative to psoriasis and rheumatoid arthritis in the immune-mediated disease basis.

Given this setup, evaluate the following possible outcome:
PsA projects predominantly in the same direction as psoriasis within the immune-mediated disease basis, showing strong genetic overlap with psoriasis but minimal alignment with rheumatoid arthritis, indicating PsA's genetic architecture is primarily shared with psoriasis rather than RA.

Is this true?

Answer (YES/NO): NO